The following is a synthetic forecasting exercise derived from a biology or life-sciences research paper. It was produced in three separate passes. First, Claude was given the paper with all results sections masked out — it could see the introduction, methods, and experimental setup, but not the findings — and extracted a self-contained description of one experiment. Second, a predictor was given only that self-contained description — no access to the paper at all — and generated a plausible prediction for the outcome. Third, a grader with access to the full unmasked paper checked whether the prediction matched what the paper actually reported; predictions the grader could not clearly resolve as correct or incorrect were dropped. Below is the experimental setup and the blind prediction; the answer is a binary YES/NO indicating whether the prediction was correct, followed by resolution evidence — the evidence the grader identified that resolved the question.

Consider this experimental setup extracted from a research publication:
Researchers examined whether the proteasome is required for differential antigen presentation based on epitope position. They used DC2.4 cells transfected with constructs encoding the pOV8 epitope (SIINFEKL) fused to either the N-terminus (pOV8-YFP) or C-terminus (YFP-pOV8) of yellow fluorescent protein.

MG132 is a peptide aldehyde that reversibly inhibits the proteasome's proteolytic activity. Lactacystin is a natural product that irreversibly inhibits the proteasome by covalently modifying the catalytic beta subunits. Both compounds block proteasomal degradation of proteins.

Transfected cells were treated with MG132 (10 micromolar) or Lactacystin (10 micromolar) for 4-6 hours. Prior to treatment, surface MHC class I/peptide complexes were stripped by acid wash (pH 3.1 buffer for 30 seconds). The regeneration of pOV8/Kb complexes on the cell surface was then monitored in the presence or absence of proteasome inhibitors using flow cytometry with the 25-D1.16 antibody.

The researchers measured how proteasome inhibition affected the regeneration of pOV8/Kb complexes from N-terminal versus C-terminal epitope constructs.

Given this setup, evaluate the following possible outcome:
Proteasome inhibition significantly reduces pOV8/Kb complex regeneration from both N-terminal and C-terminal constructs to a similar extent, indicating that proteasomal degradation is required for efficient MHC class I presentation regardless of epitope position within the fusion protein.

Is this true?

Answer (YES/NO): NO